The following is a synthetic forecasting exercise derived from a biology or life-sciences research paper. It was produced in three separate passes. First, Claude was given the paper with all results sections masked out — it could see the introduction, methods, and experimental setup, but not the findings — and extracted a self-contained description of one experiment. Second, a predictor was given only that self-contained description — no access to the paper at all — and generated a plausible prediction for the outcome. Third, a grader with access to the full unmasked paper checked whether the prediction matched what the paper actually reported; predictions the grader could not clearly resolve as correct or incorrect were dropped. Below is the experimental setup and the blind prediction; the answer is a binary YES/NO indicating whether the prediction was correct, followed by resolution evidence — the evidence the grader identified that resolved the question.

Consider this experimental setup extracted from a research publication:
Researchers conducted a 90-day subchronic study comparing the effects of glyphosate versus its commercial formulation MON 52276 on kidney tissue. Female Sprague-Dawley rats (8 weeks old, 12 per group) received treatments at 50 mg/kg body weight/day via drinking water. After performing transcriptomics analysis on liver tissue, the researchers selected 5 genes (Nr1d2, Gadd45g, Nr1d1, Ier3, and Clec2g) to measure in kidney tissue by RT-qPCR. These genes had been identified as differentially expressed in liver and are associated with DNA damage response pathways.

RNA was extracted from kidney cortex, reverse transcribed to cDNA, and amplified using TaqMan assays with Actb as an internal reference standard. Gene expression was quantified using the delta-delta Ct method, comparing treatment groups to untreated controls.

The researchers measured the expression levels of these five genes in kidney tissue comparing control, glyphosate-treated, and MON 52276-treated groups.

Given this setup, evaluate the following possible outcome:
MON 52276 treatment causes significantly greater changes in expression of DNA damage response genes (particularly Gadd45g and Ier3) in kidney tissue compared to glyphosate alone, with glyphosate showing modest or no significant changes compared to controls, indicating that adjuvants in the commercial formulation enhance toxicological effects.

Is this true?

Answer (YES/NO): NO